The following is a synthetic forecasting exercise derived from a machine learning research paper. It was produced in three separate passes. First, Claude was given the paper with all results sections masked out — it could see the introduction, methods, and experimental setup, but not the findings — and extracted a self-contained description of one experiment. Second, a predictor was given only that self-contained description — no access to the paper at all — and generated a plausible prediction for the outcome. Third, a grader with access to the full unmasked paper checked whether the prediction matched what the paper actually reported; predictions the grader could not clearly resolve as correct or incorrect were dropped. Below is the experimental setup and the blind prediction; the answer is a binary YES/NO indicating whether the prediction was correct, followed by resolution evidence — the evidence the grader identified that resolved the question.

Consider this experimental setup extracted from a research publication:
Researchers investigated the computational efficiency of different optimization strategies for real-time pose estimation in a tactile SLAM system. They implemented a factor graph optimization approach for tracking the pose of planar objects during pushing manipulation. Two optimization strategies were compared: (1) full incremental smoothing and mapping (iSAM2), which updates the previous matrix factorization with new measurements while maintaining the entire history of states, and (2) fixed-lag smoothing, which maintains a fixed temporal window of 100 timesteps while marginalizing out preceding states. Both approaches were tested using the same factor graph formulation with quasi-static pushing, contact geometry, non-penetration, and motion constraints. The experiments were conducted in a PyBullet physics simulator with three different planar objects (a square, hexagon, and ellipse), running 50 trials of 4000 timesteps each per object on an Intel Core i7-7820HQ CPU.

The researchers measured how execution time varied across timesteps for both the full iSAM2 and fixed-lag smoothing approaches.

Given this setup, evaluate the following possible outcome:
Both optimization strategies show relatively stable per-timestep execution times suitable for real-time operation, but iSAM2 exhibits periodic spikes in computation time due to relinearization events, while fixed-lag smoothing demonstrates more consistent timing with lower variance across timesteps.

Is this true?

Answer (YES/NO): NO